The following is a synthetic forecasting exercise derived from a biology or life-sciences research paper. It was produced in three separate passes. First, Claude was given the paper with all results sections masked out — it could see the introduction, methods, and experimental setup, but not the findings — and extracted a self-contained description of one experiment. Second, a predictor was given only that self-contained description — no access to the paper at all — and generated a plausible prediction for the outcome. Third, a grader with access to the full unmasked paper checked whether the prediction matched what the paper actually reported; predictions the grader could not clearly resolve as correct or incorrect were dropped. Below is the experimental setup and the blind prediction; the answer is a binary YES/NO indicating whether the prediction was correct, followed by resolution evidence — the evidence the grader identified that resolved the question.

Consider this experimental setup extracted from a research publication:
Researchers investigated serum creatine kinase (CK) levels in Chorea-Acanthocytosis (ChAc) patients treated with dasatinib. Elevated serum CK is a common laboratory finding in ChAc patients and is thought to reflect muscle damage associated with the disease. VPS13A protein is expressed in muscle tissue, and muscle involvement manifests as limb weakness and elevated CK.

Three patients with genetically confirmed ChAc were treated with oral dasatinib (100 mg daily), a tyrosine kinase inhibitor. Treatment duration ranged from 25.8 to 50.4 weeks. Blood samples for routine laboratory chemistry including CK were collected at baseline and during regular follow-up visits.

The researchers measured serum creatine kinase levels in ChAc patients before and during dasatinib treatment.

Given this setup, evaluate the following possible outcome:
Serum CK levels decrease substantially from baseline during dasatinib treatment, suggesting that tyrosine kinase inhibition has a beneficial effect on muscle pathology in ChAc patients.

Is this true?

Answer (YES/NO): NO